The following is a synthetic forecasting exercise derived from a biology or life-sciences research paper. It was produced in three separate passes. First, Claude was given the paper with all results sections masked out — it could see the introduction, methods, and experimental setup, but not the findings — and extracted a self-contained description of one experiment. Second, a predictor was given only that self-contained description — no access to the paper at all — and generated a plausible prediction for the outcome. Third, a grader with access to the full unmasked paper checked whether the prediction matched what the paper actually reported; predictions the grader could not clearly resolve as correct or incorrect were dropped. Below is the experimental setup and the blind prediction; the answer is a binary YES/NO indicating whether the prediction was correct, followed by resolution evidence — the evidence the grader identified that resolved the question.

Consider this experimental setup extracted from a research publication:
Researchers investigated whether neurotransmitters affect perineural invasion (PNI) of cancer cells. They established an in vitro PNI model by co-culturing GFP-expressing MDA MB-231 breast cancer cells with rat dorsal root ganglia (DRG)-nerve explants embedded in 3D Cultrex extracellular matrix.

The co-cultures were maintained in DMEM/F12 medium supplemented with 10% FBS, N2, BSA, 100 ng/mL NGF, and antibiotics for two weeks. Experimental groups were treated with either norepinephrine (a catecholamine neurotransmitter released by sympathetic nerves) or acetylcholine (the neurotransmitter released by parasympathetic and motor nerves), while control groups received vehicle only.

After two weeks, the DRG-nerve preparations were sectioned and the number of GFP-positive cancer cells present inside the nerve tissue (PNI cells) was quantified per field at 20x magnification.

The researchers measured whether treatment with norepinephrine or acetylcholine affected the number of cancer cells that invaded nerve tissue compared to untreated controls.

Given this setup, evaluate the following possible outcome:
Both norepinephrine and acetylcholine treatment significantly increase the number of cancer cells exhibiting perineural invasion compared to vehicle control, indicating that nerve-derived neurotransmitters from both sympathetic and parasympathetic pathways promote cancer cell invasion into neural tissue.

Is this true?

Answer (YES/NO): YES